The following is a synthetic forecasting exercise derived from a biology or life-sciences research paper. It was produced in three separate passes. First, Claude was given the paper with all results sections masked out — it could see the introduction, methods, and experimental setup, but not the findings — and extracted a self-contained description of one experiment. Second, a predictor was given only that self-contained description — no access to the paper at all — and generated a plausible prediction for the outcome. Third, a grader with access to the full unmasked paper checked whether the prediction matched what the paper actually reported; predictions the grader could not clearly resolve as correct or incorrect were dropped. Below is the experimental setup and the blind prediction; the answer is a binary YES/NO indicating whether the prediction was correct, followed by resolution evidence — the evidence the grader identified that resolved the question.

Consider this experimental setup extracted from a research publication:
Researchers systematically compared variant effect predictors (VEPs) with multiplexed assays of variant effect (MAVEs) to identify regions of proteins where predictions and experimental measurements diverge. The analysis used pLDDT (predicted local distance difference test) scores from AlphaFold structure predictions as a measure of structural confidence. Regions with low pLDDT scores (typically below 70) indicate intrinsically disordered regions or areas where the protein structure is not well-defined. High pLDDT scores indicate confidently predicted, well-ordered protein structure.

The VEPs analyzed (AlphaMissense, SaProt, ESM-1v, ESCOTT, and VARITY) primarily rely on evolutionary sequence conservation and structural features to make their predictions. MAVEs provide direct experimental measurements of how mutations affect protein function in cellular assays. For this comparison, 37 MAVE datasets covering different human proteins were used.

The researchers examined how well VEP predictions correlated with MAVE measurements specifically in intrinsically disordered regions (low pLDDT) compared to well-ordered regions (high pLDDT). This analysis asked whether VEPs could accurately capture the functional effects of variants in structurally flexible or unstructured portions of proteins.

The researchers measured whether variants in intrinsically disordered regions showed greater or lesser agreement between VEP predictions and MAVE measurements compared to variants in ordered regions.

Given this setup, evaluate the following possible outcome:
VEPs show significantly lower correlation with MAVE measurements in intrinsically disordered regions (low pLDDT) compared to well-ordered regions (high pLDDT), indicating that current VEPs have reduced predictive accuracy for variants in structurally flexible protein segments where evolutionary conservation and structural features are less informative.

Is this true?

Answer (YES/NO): YES